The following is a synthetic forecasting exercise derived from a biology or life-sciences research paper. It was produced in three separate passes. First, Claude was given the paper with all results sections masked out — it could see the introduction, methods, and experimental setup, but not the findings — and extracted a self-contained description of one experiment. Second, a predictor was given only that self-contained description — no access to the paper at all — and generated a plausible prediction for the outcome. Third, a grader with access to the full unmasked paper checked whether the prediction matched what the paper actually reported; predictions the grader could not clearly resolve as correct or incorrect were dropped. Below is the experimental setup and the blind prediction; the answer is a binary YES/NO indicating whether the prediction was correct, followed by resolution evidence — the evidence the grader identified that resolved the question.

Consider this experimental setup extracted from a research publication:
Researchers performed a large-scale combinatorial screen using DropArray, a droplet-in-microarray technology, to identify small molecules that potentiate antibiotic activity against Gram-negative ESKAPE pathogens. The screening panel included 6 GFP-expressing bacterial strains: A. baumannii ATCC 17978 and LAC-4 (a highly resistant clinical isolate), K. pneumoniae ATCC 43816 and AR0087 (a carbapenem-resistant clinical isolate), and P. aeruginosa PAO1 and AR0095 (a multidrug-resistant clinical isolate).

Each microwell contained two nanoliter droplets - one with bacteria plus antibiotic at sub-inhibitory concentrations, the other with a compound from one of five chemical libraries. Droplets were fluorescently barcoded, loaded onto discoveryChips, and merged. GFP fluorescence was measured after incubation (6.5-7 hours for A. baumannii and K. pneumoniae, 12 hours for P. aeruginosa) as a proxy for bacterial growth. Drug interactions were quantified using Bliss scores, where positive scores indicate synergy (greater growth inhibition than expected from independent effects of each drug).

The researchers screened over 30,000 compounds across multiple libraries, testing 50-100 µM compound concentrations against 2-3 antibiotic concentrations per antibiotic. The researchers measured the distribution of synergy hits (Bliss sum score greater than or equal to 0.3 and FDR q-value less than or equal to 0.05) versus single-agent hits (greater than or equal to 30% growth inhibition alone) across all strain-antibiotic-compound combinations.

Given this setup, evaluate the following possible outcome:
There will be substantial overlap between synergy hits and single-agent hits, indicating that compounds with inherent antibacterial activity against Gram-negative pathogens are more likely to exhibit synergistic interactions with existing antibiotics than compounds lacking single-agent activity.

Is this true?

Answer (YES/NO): NO